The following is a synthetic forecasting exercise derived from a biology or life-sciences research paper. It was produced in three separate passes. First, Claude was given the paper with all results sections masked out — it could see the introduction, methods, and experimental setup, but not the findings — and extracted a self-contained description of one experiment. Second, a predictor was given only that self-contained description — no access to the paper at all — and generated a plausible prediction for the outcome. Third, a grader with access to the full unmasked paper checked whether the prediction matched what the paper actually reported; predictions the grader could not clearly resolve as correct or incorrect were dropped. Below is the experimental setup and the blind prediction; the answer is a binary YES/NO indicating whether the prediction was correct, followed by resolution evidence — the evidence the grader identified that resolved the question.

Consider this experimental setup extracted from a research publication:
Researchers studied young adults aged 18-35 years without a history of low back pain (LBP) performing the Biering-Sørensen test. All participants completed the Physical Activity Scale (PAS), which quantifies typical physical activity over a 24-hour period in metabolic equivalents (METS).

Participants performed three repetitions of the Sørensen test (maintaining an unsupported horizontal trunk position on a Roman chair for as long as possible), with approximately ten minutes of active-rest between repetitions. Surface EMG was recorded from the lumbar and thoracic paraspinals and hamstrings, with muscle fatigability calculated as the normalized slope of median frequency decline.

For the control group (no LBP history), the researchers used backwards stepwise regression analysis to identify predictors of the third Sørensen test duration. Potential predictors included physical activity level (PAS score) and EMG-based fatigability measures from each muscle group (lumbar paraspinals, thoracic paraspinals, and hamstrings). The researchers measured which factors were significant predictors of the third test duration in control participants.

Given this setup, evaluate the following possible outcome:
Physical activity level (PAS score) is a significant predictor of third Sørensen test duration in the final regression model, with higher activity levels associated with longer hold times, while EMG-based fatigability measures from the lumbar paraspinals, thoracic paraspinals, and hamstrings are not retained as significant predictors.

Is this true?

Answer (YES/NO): NO